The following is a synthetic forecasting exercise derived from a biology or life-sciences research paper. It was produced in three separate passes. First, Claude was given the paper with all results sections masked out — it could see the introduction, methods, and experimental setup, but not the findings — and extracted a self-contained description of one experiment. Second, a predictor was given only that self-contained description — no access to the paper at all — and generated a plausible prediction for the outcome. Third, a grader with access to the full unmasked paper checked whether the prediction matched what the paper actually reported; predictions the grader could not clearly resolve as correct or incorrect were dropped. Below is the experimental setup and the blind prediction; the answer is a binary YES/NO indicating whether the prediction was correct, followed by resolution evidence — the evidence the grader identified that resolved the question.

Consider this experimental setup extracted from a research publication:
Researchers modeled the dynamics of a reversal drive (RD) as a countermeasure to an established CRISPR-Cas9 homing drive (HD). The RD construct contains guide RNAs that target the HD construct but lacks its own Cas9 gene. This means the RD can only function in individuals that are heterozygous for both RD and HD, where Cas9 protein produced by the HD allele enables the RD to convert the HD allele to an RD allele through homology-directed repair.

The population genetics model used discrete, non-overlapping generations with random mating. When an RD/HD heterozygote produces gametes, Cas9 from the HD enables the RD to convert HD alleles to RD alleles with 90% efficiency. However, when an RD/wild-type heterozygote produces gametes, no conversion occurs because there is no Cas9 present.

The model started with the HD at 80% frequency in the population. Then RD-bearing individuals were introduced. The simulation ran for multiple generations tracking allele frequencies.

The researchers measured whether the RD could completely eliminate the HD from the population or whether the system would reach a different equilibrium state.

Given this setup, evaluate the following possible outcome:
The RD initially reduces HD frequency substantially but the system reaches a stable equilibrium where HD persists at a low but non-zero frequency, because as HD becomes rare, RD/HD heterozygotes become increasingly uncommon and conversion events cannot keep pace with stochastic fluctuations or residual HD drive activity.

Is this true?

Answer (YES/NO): NO